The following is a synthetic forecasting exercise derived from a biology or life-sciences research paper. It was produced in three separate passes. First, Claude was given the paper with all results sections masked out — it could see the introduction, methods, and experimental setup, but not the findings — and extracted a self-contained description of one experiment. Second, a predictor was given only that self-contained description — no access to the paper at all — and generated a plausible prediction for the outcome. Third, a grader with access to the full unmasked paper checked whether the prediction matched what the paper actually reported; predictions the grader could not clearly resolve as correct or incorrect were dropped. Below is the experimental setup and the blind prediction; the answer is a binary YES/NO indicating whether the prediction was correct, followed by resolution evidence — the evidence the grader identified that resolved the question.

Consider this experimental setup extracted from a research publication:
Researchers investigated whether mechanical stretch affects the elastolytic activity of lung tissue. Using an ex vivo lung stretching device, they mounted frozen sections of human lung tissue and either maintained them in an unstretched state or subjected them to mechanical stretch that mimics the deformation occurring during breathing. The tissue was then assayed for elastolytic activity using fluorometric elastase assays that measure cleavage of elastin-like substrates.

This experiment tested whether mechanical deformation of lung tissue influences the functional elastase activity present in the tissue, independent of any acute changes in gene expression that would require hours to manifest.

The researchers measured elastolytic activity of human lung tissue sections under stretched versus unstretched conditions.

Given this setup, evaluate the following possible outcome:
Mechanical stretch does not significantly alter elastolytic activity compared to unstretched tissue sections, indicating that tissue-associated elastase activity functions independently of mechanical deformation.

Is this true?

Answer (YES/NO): YES